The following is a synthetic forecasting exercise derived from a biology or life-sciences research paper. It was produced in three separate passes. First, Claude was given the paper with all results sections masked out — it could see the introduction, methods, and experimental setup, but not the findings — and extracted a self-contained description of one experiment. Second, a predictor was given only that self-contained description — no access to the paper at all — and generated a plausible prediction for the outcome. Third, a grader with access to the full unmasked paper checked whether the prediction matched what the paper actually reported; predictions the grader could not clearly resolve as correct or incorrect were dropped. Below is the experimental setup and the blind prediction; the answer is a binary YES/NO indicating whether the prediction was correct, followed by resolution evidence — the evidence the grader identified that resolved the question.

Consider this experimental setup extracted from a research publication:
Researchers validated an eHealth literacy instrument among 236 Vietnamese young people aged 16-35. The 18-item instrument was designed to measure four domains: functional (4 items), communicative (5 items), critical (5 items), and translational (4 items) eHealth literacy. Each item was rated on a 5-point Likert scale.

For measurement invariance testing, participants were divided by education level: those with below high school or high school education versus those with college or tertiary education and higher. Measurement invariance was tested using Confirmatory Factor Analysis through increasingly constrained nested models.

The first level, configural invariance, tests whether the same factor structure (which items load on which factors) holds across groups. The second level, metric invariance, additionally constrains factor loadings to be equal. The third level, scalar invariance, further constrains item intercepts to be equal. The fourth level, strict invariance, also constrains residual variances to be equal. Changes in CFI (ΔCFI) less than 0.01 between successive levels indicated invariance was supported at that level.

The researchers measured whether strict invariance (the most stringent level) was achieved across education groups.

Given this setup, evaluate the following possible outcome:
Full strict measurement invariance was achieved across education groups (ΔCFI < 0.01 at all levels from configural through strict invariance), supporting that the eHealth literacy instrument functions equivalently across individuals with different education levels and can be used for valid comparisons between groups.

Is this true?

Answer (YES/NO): YES